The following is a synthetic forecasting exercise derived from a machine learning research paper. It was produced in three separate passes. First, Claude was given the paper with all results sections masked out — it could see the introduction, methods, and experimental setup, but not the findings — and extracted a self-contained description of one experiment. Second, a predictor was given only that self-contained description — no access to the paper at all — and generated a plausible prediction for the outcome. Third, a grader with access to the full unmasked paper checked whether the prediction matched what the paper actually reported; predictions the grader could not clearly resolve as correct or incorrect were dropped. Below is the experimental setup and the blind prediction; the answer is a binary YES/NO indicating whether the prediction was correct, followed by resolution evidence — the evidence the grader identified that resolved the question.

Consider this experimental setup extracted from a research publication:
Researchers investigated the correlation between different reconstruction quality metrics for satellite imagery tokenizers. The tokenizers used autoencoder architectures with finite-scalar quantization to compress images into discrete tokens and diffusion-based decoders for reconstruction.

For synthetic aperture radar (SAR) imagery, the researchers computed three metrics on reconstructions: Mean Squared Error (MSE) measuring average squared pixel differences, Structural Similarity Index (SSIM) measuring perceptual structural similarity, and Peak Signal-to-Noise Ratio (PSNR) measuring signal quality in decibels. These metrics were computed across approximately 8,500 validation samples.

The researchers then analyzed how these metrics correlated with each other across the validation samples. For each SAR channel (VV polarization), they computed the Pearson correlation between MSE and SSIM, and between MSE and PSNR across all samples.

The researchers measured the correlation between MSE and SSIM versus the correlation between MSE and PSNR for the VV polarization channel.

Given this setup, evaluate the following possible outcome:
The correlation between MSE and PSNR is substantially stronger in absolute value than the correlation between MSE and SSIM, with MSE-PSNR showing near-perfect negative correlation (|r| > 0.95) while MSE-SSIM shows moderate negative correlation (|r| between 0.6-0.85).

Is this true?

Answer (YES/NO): NO